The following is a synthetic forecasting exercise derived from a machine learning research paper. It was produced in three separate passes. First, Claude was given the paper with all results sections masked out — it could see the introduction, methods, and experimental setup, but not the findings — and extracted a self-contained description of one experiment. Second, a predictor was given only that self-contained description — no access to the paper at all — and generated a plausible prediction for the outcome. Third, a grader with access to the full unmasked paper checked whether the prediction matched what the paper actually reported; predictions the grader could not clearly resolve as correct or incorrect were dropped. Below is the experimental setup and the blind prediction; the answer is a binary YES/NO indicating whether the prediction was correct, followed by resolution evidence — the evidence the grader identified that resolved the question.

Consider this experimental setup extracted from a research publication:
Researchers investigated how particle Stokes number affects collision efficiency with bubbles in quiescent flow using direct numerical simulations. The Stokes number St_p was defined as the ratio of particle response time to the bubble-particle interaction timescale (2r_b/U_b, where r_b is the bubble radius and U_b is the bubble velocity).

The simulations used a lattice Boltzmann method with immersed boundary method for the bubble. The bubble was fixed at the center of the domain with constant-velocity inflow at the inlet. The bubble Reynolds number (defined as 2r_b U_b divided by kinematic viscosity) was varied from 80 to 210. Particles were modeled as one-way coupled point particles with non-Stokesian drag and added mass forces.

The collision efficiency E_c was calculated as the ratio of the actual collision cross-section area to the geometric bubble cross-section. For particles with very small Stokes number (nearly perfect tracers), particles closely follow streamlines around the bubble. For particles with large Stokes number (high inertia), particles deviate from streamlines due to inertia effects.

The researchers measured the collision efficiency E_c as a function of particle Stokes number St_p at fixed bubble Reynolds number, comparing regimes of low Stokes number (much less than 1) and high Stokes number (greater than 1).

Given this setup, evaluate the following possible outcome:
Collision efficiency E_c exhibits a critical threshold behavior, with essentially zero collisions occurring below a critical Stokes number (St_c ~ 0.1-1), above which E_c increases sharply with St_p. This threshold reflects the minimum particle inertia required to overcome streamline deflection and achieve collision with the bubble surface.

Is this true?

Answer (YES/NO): NO